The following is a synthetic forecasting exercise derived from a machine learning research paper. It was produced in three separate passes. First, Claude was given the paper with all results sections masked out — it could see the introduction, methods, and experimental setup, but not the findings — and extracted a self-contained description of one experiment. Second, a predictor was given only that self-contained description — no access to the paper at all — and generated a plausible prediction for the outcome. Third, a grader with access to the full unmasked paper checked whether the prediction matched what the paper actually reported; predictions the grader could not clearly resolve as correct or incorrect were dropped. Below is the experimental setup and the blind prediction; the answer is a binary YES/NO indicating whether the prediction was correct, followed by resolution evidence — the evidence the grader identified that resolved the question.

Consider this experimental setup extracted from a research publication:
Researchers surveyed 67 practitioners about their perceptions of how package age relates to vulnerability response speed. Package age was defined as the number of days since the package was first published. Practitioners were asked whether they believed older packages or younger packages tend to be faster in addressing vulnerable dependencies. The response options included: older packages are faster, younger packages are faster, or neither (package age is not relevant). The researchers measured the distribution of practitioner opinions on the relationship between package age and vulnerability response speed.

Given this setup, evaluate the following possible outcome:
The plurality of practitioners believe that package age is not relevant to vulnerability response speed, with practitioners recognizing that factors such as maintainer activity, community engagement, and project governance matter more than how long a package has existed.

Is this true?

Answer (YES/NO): NO